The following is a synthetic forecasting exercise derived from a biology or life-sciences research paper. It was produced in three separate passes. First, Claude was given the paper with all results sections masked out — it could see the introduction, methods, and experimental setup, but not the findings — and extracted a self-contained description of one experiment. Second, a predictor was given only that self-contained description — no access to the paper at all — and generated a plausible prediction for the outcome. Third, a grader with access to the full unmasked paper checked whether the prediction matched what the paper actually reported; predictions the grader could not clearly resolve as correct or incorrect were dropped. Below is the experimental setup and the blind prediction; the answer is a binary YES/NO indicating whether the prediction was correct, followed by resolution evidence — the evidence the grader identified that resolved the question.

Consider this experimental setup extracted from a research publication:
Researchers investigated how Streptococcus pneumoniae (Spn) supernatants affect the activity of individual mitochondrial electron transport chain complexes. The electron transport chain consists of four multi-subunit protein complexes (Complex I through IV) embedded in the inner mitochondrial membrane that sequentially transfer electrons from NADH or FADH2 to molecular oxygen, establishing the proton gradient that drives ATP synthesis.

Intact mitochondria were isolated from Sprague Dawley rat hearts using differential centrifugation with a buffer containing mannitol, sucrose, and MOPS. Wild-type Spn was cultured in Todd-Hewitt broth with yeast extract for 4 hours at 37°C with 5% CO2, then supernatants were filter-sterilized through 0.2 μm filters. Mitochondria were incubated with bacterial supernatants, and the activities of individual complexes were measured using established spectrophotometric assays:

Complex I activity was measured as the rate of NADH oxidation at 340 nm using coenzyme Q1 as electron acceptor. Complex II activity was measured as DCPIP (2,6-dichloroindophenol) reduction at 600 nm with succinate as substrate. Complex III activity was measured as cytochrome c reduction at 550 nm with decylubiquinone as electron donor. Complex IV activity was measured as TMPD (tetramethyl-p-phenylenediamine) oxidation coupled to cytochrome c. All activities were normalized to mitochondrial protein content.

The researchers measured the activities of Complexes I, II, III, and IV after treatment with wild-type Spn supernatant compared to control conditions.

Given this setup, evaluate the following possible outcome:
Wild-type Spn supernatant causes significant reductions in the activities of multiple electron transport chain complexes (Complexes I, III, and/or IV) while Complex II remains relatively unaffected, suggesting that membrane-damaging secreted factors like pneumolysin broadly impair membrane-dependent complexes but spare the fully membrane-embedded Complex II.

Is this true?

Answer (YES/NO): NO